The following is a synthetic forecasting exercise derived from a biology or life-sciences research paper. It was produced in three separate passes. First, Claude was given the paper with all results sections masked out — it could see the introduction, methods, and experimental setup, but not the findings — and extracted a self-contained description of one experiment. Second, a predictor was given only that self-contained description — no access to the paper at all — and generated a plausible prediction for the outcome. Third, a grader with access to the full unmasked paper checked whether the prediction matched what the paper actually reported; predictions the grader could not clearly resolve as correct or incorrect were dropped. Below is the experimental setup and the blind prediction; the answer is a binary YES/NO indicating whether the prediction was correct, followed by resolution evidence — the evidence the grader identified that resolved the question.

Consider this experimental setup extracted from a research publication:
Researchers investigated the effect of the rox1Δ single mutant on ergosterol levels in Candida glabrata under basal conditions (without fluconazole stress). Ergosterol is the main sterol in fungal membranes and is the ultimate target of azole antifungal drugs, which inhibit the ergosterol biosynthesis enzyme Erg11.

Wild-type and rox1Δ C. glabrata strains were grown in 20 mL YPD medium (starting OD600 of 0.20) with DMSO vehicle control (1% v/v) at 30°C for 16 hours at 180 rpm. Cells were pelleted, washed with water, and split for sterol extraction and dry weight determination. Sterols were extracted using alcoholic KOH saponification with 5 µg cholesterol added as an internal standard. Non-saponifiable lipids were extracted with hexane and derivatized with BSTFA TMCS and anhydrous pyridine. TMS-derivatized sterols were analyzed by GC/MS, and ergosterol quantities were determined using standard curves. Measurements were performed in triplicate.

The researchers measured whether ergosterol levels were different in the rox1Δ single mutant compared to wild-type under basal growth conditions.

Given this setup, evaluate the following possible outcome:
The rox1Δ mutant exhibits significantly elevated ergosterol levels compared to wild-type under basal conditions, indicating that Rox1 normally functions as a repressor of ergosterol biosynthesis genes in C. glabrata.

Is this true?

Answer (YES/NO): NO